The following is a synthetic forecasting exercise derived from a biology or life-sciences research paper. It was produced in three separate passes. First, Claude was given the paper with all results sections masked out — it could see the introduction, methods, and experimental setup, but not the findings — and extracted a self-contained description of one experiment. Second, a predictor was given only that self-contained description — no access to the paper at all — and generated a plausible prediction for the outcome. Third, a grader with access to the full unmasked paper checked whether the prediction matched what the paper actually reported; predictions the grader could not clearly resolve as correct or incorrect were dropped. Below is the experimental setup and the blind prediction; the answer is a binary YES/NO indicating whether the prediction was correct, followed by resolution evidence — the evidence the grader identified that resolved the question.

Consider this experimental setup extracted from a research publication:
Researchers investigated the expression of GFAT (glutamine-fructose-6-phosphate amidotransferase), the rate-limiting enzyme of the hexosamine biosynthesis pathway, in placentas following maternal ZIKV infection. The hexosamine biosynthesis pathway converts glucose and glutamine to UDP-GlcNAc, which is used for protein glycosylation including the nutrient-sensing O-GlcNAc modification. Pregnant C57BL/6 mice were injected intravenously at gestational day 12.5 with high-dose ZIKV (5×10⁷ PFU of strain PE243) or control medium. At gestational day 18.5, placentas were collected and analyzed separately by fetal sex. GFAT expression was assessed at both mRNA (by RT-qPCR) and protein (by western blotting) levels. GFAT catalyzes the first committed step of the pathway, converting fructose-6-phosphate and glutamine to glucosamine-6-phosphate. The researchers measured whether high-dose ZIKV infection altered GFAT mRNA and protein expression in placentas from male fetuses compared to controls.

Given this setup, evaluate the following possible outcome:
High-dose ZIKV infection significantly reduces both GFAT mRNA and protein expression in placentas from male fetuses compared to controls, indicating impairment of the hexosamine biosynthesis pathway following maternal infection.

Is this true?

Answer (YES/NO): NO